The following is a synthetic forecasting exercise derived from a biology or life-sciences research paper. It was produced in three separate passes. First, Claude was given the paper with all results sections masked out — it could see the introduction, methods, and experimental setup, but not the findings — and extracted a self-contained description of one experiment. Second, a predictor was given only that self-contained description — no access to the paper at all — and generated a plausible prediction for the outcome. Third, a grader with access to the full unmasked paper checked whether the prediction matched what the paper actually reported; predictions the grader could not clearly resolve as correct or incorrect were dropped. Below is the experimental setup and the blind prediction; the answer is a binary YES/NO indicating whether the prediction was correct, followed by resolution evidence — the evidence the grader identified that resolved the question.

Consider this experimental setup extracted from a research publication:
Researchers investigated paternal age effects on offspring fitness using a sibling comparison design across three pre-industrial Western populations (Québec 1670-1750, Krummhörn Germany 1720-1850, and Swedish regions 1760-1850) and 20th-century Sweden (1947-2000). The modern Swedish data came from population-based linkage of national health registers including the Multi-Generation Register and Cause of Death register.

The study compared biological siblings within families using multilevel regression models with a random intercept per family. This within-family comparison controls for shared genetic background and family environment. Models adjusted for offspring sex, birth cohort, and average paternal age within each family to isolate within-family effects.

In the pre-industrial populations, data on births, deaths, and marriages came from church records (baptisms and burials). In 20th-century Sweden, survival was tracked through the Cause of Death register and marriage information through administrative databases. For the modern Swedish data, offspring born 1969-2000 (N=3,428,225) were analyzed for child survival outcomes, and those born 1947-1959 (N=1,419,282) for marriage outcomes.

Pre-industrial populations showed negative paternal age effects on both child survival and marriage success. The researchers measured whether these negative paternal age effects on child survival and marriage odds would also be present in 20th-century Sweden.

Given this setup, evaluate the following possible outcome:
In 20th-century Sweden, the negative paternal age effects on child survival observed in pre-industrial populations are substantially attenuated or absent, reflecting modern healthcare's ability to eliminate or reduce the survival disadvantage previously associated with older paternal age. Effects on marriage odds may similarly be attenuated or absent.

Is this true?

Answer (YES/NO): YES